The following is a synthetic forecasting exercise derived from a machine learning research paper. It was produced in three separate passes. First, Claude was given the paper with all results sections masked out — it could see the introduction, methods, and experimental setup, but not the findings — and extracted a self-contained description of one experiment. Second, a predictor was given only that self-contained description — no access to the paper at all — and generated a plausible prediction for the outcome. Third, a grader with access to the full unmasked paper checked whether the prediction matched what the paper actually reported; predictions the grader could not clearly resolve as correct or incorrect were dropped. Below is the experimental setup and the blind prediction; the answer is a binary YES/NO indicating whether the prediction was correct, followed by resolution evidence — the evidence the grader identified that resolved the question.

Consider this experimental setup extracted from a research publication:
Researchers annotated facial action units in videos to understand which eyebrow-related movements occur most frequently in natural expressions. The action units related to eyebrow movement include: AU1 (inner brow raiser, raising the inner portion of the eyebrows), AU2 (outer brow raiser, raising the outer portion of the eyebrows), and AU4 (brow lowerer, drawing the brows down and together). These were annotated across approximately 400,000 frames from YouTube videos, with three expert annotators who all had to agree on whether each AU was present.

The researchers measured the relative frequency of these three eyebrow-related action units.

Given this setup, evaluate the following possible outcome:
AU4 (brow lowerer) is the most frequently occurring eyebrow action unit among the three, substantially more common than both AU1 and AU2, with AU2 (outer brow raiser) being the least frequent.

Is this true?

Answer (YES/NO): NO